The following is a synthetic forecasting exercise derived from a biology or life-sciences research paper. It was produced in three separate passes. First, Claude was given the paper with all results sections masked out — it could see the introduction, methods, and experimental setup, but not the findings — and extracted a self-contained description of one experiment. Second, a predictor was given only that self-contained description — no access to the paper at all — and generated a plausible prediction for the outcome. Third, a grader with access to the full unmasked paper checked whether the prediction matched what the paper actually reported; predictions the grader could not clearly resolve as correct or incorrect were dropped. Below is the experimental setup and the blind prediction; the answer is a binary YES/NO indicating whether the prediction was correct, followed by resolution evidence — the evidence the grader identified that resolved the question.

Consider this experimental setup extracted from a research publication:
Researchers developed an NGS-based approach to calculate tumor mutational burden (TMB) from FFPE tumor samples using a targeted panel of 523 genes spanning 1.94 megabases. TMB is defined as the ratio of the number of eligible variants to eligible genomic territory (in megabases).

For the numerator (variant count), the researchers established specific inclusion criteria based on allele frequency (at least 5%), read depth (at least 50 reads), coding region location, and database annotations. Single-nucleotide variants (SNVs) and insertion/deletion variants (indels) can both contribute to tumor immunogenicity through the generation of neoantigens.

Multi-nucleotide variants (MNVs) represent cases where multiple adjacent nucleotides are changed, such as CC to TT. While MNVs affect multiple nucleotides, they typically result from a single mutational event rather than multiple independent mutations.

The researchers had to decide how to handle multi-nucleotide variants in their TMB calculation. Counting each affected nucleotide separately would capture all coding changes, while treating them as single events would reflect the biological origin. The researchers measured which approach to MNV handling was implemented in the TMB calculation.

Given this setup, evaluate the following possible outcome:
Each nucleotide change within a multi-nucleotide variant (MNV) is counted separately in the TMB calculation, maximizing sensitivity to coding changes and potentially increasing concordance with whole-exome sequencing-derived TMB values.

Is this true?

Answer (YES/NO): NO